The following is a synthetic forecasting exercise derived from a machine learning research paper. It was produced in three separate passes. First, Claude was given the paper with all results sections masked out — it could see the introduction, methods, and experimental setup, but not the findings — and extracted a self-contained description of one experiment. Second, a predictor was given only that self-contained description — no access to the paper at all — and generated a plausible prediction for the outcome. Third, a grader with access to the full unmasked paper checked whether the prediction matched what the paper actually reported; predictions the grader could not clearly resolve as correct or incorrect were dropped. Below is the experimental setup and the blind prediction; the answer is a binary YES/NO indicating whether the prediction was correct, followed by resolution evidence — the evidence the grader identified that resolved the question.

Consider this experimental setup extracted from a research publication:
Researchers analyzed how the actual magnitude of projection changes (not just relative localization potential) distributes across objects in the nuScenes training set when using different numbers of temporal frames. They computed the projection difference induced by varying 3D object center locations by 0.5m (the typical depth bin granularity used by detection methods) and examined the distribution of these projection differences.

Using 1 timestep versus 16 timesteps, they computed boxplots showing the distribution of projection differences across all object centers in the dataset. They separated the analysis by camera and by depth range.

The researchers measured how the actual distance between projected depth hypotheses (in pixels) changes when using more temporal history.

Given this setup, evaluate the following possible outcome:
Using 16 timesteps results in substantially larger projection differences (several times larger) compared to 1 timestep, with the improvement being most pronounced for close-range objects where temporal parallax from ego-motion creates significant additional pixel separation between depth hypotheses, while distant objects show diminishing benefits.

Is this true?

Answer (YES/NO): NO